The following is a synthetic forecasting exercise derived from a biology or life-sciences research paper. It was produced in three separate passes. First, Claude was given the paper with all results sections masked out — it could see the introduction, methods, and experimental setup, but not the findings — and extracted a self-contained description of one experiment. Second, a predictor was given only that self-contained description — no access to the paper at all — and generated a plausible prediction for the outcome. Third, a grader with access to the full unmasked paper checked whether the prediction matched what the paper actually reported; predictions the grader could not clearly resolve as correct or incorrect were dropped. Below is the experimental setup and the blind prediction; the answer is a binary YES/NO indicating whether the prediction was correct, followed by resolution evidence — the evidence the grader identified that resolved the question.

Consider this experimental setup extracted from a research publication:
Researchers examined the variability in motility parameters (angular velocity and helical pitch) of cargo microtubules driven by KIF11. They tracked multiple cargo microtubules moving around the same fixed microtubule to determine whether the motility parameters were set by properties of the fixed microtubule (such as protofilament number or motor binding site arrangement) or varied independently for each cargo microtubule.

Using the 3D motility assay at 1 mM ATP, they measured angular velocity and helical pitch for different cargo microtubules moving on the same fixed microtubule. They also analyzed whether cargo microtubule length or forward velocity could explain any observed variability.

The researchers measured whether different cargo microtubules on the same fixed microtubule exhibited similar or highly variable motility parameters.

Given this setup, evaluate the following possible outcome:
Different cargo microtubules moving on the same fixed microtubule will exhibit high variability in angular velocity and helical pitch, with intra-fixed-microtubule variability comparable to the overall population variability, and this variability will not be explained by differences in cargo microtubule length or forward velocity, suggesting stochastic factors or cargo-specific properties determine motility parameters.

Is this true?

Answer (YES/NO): YES